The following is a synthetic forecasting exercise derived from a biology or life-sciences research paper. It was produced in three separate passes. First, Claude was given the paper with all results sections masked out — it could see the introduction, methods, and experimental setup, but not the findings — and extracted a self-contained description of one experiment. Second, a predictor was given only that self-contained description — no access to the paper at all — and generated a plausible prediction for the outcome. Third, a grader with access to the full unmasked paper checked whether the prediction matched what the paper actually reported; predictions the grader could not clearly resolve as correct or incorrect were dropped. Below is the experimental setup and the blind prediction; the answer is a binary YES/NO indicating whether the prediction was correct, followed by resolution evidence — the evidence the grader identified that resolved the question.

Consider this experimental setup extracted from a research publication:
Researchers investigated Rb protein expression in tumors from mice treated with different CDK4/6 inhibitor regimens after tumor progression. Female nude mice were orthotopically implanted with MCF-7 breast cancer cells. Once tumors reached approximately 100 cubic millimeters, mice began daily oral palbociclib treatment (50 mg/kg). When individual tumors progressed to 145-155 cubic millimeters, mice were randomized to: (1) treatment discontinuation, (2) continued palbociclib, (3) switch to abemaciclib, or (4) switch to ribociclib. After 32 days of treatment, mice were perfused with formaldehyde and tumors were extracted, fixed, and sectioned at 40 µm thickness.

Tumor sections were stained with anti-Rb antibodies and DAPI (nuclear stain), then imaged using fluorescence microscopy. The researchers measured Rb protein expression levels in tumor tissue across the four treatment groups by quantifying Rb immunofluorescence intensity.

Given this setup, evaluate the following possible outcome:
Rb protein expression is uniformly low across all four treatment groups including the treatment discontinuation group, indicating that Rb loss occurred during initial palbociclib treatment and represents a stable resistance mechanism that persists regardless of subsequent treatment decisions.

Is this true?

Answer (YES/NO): NO